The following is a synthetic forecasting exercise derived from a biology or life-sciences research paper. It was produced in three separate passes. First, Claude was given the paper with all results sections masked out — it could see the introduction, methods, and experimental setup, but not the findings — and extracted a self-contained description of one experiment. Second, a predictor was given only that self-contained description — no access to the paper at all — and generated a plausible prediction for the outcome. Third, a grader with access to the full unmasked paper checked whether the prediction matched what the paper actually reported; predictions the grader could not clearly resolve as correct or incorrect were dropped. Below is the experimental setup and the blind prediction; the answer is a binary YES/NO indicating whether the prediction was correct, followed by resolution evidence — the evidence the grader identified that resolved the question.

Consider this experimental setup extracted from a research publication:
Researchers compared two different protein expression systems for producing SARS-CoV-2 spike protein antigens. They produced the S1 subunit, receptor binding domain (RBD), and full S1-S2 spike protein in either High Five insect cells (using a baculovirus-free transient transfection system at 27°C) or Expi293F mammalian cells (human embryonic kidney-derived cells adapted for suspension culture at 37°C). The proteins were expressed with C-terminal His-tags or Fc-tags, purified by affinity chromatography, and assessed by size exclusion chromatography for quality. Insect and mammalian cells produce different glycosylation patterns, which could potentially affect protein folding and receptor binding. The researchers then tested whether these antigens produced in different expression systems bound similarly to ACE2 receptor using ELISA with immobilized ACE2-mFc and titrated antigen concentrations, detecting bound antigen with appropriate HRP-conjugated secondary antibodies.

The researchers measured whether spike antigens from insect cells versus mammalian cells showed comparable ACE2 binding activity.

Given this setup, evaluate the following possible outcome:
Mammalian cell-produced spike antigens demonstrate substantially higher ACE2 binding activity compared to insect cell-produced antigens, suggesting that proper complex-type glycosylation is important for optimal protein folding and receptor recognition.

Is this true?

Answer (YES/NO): NO